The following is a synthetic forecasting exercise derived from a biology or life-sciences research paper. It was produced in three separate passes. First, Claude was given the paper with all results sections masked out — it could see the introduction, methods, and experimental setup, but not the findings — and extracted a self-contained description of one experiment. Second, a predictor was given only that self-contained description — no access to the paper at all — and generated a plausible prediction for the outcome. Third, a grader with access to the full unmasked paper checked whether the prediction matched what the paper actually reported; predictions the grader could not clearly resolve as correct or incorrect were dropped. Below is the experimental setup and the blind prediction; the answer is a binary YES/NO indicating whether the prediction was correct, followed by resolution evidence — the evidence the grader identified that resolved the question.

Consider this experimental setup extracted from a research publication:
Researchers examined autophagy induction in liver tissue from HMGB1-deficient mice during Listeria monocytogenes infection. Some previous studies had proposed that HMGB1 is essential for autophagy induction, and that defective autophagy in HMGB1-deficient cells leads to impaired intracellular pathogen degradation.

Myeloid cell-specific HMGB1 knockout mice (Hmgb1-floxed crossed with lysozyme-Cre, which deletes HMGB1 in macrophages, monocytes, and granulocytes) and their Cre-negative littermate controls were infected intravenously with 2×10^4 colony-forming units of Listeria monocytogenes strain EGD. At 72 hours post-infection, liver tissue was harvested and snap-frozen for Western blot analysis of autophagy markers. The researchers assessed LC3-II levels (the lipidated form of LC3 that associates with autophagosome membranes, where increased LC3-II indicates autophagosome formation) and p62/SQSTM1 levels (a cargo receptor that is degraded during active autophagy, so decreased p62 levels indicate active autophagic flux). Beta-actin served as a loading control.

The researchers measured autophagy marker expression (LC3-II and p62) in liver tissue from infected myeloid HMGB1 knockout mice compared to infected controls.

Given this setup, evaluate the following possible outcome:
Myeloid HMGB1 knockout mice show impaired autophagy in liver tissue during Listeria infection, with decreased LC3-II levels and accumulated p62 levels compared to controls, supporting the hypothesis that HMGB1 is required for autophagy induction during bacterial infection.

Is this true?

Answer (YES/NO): NO